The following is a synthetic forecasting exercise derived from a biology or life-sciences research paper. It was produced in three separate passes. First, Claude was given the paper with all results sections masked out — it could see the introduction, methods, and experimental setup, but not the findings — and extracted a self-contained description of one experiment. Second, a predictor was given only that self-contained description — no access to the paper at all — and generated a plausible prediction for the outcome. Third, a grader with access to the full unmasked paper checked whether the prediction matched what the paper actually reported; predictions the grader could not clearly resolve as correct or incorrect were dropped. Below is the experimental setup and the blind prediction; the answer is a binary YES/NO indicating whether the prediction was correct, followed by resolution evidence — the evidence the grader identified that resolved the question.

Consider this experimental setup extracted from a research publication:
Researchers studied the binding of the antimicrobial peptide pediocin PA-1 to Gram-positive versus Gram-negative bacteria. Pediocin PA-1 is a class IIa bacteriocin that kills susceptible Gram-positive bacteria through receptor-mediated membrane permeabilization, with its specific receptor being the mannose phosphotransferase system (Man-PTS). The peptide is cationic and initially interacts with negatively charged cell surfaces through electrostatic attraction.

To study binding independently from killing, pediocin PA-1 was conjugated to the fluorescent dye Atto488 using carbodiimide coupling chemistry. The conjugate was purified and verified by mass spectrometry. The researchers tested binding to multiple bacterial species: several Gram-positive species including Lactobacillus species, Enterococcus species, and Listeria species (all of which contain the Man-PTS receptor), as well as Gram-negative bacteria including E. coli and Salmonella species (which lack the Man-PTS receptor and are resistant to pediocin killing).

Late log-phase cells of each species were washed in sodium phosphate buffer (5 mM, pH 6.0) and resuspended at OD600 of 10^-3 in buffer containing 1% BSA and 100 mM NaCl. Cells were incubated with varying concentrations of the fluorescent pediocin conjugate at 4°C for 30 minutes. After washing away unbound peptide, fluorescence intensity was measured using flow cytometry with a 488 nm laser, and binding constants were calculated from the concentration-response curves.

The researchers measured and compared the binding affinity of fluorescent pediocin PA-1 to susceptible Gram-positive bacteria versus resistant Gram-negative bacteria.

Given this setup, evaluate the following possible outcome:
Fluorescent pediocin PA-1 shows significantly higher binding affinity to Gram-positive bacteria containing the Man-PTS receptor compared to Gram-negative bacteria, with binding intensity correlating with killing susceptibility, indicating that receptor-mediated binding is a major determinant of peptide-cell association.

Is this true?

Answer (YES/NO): NO